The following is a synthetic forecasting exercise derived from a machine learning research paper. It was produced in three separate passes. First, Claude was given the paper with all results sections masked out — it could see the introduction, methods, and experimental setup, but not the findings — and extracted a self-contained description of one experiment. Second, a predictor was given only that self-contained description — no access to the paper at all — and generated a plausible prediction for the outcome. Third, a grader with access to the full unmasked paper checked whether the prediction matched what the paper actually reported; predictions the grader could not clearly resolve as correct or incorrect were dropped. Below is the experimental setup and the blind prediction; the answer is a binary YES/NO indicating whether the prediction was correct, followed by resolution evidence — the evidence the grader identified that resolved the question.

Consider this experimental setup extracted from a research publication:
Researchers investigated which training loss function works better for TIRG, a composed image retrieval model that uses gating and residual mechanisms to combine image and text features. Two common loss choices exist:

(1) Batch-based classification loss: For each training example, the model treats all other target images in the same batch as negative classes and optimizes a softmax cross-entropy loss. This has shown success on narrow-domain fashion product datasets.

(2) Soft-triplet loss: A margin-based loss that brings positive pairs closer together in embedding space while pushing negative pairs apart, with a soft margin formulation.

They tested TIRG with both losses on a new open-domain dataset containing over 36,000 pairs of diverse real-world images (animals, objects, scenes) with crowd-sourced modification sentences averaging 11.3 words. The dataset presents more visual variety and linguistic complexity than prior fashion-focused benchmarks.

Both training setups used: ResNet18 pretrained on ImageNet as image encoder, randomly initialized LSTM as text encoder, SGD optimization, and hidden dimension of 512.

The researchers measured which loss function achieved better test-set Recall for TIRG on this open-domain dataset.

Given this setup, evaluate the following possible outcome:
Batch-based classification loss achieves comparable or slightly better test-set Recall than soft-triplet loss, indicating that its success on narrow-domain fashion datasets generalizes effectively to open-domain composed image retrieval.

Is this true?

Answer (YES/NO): NO